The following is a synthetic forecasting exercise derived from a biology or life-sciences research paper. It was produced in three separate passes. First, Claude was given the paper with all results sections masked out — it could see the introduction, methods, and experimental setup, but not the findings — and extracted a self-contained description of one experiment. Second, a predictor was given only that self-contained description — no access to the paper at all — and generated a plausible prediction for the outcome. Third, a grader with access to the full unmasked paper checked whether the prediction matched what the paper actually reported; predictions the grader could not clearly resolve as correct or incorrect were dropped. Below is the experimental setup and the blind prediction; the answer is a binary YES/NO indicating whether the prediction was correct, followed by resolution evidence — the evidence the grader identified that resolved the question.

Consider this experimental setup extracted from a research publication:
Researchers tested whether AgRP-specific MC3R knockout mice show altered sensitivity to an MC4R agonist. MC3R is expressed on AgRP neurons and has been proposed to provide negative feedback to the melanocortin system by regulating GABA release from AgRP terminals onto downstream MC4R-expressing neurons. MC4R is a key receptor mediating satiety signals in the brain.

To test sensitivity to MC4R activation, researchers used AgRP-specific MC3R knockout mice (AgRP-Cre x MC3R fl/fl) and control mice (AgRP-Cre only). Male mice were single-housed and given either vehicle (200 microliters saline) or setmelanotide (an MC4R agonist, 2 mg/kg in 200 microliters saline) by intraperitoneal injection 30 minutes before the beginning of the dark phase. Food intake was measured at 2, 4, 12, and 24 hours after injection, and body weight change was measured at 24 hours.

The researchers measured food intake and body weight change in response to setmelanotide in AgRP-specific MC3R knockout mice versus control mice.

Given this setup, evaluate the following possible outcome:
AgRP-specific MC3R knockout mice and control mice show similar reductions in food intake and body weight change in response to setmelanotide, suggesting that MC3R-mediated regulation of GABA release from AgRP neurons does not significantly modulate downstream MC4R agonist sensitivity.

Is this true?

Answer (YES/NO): NO